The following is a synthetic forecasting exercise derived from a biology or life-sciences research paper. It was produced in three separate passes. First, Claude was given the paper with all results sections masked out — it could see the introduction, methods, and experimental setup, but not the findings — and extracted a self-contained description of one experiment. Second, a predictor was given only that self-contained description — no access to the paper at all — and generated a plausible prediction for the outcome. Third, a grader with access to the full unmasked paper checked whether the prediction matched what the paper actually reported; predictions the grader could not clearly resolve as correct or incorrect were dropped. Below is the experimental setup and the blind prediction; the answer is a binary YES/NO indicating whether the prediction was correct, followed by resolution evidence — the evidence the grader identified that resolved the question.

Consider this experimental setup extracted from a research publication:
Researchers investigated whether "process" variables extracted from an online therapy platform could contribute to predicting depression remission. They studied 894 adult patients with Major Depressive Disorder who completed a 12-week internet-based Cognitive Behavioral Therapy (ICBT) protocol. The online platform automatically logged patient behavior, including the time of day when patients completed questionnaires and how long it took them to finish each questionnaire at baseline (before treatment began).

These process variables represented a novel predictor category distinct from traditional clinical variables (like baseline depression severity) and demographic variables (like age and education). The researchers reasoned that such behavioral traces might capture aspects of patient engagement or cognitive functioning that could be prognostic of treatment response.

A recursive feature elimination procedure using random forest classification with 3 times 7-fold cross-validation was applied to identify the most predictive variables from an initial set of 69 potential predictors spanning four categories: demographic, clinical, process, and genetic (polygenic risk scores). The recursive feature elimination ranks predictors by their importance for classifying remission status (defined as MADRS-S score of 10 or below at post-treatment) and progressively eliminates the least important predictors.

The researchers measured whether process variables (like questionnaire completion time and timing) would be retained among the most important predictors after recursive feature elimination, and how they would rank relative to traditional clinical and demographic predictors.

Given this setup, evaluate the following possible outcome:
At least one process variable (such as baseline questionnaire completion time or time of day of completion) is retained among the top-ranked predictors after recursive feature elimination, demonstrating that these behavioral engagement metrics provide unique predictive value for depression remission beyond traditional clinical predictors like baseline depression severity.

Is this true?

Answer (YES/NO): YES